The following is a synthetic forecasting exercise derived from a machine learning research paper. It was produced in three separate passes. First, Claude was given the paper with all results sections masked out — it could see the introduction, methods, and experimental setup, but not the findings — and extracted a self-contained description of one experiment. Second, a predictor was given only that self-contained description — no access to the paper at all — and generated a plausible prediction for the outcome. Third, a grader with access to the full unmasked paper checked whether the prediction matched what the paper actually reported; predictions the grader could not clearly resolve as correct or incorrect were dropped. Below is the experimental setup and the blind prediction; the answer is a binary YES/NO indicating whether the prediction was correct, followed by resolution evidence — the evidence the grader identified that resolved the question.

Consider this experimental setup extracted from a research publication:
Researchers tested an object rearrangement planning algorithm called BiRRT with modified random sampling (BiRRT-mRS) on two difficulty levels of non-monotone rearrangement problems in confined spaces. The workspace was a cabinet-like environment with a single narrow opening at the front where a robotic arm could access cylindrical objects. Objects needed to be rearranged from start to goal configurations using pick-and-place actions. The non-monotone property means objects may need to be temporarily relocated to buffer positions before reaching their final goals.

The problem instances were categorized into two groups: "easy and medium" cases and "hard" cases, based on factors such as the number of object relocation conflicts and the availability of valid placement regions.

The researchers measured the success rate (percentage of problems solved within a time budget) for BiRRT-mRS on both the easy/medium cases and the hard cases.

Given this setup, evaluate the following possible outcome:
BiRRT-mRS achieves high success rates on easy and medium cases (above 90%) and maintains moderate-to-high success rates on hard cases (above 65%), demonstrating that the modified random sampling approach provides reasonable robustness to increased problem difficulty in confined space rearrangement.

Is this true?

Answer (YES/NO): NO